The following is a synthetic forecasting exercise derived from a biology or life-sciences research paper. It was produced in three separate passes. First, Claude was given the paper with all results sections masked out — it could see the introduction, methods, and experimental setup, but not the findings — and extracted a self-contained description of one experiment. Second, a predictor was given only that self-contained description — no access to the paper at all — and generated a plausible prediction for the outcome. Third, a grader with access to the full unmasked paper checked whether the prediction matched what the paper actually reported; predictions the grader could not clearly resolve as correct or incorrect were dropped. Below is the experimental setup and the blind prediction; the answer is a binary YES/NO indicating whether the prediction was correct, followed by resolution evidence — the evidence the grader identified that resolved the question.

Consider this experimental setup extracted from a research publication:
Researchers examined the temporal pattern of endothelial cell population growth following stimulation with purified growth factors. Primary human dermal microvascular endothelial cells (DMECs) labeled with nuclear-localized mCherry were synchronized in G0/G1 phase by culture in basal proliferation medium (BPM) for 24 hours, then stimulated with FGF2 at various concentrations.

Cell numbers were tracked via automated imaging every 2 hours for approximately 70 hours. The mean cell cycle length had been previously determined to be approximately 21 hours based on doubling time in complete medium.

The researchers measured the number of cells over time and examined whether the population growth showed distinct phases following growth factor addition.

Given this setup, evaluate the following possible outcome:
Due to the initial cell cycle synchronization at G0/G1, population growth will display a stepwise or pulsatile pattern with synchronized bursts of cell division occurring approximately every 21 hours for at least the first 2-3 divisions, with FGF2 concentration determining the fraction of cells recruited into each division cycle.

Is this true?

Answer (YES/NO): NO